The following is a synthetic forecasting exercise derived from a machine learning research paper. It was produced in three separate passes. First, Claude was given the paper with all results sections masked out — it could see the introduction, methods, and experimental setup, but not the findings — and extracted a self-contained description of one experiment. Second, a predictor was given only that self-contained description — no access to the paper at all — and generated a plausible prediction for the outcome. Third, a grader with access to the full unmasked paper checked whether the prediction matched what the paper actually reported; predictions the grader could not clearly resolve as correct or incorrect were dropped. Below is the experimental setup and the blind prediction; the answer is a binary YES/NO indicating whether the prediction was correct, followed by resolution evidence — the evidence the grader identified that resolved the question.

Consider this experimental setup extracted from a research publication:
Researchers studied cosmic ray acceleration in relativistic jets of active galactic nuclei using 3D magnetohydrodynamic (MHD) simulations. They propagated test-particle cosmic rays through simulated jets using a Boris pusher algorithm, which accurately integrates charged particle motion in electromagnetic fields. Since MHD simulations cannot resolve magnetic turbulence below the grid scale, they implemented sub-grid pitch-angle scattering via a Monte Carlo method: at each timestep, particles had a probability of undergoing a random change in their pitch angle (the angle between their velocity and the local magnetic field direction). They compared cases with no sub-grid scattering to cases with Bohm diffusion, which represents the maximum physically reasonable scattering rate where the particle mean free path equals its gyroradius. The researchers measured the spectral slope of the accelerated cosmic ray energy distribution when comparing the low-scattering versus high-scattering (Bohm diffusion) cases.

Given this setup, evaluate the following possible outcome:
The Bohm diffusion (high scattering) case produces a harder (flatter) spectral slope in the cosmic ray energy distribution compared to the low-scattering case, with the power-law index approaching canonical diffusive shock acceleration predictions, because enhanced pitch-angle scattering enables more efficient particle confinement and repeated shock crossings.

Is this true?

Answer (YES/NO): NO